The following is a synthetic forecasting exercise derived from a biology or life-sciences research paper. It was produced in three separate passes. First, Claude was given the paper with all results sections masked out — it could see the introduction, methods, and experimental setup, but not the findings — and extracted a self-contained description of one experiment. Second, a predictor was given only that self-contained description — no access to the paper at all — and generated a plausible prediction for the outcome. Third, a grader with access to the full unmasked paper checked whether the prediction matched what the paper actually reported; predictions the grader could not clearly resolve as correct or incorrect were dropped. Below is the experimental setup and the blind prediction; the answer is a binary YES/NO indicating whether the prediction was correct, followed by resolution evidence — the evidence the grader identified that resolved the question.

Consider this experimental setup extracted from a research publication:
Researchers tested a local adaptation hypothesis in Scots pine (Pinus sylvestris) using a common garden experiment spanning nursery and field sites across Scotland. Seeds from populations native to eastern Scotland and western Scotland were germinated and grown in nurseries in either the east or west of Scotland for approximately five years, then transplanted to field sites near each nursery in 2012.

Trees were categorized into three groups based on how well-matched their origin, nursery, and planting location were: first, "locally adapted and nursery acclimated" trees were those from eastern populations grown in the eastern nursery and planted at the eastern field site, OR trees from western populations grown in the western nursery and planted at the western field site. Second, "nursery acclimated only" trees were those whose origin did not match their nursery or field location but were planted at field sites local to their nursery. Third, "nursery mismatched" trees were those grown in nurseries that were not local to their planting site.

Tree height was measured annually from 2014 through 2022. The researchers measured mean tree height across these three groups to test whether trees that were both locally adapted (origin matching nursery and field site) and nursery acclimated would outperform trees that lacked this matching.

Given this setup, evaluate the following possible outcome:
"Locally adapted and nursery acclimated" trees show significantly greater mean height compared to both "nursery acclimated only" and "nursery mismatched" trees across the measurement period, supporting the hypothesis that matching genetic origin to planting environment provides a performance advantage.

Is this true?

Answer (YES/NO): NO